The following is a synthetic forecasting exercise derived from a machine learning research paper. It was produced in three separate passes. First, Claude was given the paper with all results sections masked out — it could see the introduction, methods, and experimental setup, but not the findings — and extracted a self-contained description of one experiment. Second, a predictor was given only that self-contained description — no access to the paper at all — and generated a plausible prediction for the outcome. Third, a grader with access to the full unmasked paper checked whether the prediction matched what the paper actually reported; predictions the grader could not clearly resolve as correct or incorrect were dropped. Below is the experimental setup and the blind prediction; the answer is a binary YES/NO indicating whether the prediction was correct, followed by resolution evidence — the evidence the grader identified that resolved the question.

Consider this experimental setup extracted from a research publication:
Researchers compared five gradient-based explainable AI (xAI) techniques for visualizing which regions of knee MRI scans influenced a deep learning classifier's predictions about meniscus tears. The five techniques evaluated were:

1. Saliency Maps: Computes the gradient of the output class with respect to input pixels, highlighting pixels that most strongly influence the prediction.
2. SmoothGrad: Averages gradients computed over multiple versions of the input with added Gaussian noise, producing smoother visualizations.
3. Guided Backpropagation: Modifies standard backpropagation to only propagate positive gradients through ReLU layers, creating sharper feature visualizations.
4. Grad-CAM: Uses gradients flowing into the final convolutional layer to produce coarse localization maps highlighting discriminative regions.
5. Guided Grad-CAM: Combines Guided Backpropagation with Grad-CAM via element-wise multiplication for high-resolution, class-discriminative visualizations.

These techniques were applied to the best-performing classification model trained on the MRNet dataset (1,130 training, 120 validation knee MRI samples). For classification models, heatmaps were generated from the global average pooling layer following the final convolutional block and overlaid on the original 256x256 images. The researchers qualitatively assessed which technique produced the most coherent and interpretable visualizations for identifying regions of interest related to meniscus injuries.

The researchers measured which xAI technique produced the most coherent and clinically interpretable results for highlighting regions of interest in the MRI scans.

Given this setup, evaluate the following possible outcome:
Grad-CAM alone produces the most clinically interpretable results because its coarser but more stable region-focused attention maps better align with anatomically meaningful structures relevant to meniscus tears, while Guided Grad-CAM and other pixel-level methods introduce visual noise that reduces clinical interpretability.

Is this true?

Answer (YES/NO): NO